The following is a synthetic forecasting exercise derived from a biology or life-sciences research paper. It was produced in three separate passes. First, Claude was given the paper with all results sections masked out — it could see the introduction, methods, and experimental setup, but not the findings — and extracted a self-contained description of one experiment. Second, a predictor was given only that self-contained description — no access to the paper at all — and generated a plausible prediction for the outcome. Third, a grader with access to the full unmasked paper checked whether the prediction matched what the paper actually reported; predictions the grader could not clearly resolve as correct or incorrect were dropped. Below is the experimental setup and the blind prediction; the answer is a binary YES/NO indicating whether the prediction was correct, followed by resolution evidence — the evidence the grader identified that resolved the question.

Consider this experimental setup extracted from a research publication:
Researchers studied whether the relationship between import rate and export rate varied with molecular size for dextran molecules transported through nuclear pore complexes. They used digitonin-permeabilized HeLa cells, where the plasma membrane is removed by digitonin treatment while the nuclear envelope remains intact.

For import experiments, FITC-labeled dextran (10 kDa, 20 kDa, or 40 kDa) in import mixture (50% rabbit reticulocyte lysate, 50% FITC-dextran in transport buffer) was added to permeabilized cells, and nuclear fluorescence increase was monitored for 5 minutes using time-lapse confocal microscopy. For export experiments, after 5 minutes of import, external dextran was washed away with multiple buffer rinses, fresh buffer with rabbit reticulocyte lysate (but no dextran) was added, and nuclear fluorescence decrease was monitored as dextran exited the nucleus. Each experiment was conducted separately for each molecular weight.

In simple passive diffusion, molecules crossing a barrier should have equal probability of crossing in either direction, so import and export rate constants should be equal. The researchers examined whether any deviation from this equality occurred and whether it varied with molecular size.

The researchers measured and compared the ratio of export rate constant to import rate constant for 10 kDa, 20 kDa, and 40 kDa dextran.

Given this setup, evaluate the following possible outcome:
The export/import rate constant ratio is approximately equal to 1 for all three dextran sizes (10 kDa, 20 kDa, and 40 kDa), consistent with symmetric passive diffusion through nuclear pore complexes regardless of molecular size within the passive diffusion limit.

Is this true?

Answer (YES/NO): NO